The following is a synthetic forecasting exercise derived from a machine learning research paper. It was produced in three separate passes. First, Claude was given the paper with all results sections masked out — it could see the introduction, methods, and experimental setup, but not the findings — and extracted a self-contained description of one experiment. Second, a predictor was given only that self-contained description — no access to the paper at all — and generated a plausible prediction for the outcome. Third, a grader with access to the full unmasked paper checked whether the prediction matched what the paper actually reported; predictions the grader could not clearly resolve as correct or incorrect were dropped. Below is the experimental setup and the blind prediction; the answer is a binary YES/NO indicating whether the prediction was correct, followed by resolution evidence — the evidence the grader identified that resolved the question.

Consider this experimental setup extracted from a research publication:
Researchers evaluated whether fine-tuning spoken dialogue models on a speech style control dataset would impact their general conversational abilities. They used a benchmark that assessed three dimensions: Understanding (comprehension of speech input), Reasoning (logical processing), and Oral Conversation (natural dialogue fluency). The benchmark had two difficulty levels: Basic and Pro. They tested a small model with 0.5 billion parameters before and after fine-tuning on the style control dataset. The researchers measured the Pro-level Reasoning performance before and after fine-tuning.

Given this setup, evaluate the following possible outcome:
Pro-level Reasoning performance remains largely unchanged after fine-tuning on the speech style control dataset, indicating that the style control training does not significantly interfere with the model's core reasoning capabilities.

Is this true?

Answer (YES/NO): NO